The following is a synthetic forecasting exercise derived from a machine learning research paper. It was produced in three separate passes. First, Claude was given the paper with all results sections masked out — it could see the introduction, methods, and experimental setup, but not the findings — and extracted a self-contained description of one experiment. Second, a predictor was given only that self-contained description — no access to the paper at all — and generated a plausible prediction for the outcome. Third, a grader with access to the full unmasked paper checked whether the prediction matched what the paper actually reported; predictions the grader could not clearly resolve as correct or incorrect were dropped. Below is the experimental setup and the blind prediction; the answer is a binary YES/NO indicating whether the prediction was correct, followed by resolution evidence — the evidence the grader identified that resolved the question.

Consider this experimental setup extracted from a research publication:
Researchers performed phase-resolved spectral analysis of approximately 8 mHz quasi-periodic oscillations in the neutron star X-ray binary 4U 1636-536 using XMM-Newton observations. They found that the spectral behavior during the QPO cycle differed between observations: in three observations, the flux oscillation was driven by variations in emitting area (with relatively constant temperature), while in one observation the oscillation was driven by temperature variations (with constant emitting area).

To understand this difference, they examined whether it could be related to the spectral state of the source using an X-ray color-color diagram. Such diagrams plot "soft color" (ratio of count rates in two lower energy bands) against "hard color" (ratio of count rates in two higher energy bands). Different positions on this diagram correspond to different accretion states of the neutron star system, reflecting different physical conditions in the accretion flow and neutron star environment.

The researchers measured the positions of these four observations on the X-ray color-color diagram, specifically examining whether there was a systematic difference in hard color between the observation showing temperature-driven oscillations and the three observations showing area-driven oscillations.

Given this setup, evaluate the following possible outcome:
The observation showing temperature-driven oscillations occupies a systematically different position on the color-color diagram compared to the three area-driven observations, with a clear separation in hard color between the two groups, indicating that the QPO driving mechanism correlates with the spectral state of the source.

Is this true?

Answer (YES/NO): NO